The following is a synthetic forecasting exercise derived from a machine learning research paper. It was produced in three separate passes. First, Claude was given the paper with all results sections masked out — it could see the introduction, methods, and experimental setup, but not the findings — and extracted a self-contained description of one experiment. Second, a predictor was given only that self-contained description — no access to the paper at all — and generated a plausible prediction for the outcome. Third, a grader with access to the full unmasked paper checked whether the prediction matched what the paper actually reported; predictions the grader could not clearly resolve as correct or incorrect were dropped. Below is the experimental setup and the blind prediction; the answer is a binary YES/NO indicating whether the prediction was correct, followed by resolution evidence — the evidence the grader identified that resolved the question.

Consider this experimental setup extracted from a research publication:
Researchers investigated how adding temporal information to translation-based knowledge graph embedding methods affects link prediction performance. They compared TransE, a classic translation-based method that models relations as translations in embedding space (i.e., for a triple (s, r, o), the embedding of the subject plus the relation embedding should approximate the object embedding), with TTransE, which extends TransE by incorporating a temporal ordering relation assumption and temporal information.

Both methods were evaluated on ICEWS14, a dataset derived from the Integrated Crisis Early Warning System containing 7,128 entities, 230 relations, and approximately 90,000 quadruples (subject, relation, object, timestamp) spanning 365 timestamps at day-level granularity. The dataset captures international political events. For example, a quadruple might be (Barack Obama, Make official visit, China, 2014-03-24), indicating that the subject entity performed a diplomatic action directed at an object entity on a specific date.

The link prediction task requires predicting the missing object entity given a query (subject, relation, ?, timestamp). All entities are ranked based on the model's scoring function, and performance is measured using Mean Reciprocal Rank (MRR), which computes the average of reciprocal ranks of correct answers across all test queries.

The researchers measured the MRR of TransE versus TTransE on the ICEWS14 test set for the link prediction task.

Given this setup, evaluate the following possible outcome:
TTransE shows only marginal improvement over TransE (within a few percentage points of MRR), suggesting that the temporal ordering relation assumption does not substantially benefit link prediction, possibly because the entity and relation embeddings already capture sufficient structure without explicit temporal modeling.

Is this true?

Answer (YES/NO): NO